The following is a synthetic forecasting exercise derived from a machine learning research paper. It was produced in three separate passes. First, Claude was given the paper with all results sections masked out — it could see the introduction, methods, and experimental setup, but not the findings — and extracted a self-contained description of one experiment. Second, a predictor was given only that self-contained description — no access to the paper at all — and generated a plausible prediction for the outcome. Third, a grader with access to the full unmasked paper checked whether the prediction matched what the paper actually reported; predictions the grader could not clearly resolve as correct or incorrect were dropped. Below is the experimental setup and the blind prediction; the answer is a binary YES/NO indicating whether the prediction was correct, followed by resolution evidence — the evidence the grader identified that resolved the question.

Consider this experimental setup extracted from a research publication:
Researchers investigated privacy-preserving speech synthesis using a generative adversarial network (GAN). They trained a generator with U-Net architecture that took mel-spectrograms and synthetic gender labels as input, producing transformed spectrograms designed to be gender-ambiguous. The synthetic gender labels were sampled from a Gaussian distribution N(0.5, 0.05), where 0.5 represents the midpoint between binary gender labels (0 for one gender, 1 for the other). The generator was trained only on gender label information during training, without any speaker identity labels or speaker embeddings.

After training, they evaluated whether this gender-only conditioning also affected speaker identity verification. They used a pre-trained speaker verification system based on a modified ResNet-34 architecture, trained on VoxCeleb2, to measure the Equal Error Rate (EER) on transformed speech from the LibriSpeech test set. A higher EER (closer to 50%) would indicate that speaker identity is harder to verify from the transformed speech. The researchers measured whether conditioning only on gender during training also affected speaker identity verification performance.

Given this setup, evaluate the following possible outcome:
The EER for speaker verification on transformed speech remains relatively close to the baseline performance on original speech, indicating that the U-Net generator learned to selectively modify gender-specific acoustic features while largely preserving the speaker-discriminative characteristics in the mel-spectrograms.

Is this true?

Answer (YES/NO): NO